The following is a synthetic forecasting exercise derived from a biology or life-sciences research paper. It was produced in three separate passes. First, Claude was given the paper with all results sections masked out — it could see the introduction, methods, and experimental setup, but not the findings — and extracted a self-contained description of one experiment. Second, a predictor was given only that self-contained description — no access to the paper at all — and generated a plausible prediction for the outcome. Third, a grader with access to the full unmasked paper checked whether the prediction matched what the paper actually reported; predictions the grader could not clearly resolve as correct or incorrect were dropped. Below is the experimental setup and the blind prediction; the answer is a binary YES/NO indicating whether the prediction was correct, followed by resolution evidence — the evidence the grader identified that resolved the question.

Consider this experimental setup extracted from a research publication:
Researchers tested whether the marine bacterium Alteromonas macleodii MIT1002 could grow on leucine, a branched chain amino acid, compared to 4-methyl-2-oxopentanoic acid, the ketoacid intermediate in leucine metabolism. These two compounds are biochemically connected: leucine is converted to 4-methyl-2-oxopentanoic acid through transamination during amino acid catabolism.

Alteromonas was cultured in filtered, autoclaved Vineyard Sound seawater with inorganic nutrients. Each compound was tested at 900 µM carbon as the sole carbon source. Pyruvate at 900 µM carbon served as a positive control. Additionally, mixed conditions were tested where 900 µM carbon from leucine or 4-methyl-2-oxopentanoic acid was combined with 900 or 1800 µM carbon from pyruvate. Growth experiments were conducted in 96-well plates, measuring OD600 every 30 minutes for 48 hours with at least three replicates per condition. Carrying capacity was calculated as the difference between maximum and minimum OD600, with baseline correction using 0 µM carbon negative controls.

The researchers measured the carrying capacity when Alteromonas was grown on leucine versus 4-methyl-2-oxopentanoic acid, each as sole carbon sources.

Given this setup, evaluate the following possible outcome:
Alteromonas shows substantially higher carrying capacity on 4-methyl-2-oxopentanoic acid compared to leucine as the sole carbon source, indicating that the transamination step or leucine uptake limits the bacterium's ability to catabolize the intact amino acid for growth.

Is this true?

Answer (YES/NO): NO